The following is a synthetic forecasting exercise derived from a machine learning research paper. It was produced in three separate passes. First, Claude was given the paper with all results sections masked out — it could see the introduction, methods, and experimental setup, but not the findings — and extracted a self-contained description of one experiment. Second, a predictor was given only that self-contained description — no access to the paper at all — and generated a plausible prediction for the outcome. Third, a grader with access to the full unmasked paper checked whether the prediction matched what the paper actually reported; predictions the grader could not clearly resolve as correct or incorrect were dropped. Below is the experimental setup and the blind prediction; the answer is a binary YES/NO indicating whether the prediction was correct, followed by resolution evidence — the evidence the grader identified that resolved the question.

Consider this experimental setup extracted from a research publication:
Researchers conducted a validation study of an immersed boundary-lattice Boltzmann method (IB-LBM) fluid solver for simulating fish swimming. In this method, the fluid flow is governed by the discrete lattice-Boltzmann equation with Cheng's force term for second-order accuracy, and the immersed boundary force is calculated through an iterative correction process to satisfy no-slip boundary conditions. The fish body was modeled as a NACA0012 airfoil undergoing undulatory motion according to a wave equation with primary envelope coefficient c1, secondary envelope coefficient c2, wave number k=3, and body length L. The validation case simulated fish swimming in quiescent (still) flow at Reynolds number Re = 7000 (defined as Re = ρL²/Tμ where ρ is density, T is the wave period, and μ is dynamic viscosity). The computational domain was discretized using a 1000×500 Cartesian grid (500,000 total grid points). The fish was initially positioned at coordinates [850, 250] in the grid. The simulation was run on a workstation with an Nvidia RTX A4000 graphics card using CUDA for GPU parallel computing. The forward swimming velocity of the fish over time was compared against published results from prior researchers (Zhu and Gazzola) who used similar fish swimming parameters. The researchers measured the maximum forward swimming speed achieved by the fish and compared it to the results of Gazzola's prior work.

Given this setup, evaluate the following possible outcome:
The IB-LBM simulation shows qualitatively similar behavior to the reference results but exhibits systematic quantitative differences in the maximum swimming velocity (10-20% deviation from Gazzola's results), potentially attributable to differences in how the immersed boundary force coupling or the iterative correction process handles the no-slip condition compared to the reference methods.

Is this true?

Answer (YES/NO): NO